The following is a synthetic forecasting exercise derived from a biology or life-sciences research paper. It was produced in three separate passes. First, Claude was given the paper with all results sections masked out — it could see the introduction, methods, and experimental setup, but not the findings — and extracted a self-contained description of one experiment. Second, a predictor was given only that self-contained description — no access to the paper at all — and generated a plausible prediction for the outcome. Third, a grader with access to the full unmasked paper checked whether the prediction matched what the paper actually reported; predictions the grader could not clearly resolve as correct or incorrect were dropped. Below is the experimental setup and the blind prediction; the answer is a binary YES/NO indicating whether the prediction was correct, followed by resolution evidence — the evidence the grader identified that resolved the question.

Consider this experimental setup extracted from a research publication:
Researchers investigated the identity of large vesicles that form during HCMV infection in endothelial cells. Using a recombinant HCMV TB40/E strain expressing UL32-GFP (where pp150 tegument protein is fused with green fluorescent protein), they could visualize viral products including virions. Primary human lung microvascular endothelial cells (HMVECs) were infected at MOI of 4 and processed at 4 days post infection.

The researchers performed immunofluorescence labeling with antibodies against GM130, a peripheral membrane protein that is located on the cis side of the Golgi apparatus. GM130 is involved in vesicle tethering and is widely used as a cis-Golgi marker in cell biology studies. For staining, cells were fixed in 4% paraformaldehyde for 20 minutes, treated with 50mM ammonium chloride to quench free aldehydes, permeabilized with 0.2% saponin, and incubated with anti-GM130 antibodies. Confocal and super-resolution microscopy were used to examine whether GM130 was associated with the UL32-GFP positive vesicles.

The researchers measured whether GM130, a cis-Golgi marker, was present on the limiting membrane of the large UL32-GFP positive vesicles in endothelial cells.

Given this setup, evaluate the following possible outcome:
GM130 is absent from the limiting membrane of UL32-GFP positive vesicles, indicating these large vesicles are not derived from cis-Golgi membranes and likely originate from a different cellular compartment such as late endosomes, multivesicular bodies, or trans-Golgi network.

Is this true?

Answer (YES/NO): NO